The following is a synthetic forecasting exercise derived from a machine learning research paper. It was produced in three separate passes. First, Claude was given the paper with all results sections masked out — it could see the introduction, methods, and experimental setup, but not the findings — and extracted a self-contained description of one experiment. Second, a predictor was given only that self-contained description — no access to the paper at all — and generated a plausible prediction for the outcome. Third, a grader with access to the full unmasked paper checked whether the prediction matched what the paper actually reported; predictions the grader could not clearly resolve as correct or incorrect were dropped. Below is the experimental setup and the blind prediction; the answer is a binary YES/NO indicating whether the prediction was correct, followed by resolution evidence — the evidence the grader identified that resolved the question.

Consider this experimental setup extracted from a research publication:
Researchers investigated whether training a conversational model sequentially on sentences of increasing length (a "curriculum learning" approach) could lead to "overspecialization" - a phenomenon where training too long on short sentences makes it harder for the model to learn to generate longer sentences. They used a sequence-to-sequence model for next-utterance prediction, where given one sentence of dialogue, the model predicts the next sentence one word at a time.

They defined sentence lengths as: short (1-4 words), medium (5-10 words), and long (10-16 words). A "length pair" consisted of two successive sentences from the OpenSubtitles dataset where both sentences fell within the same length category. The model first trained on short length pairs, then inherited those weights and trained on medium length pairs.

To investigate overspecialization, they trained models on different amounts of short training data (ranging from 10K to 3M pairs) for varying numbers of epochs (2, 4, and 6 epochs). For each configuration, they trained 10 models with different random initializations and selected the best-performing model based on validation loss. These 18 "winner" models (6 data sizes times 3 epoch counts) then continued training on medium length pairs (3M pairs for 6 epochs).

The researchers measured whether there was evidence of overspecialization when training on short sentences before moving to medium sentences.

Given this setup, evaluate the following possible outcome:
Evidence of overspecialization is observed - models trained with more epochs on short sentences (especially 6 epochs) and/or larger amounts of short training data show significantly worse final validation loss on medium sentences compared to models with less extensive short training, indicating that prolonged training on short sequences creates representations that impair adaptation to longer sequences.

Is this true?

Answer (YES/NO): YES